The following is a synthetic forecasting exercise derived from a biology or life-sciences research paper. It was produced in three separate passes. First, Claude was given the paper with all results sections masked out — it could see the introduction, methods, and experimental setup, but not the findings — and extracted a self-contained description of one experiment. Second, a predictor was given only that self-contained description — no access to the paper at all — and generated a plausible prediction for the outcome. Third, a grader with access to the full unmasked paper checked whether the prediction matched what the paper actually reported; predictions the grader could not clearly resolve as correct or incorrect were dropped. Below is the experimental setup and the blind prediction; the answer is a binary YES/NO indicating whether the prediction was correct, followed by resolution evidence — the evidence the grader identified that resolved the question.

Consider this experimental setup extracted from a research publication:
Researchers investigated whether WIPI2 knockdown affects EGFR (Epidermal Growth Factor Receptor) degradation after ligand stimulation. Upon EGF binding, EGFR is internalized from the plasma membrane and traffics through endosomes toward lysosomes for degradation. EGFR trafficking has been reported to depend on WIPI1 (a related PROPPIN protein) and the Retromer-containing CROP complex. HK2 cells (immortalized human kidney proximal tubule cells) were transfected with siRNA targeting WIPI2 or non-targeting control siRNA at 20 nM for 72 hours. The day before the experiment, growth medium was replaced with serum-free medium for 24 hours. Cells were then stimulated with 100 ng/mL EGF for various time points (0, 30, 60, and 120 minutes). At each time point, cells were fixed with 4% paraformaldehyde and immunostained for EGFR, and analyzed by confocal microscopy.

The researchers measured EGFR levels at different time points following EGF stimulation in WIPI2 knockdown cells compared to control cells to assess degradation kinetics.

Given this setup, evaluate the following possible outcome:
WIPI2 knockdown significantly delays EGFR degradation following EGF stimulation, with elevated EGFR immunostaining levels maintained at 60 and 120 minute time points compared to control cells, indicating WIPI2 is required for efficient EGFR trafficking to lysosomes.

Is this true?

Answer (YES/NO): NO